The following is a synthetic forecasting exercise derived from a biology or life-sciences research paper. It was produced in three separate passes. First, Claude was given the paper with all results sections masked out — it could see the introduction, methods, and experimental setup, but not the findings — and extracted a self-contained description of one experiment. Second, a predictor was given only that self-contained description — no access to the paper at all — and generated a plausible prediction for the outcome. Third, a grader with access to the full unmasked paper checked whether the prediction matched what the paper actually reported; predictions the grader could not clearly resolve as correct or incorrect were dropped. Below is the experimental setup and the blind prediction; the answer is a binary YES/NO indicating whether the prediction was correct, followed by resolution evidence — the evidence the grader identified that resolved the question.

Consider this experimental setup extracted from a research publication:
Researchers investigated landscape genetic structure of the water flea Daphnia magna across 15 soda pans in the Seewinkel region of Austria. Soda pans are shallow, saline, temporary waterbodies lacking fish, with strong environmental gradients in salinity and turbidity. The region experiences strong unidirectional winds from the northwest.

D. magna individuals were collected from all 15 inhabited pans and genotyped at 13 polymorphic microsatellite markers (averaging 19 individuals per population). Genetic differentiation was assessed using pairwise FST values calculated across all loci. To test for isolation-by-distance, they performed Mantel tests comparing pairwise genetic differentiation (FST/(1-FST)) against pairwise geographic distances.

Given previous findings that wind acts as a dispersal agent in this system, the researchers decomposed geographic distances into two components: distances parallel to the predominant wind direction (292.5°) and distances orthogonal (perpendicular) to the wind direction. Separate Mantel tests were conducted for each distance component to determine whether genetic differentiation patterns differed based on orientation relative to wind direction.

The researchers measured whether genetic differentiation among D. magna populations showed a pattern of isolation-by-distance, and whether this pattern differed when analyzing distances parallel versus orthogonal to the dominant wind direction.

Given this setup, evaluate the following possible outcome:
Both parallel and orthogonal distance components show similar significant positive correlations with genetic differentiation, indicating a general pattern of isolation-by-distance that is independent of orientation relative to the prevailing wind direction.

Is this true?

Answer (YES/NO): NO